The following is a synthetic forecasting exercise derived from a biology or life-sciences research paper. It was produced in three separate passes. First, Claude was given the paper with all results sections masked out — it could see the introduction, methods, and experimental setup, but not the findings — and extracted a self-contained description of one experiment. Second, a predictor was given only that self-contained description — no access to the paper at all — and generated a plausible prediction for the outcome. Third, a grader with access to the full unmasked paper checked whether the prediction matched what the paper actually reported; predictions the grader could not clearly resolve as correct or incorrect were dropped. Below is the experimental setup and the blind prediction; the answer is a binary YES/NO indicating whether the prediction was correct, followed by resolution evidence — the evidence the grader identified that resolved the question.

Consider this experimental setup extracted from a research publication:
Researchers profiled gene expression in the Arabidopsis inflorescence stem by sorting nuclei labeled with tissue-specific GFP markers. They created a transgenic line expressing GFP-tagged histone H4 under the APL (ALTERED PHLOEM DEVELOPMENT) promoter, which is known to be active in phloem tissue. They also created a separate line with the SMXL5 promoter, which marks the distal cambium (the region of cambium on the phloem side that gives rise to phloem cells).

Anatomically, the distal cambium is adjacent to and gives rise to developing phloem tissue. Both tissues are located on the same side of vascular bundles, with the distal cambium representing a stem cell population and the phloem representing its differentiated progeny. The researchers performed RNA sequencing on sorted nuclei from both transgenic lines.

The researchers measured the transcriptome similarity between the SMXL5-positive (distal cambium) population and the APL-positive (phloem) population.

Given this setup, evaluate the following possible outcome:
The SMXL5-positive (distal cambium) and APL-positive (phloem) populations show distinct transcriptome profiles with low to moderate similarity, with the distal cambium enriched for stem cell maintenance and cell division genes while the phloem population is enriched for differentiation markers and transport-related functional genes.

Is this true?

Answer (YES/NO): NO